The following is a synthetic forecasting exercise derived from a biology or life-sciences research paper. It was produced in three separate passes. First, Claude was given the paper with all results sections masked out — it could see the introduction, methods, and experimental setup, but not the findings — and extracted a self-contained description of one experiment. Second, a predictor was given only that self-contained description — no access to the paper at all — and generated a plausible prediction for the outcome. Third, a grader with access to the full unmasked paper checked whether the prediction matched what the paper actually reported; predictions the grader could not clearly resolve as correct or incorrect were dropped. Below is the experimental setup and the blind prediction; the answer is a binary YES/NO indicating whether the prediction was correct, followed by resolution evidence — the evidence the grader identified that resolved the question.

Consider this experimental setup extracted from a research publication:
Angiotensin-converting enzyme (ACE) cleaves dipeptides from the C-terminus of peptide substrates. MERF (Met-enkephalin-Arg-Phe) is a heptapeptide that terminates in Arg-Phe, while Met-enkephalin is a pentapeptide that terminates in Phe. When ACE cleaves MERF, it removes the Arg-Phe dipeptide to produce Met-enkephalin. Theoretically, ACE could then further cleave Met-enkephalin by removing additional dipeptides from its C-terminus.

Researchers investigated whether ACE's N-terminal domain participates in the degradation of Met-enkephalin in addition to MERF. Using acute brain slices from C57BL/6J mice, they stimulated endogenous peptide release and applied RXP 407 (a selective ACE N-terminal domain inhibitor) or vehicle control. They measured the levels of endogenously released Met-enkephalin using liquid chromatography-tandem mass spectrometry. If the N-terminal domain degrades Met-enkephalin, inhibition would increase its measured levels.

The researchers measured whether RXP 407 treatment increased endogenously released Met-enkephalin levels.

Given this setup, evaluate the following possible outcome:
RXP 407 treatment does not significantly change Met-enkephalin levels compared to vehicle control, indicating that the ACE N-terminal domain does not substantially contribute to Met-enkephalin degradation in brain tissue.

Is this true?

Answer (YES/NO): YES